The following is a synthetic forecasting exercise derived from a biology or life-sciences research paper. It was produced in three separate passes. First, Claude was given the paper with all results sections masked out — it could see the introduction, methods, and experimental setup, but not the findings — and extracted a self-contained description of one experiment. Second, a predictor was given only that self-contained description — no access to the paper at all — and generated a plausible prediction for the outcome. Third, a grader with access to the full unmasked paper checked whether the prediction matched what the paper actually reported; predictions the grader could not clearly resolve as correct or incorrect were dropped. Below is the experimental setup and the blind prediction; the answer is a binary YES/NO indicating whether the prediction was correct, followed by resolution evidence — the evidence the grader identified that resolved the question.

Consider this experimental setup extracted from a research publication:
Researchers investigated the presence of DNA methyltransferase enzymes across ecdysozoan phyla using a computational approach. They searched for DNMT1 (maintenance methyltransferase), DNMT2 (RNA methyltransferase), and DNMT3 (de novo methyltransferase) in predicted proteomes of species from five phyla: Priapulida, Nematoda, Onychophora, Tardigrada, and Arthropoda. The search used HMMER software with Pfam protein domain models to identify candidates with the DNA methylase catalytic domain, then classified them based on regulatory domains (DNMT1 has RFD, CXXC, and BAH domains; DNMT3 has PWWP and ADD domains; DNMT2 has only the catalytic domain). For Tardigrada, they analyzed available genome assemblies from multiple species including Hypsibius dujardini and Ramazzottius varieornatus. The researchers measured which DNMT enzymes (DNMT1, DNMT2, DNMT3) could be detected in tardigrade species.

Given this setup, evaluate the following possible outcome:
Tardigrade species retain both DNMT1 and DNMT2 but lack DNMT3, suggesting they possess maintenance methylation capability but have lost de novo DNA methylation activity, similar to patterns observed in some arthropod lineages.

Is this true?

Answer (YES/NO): NO